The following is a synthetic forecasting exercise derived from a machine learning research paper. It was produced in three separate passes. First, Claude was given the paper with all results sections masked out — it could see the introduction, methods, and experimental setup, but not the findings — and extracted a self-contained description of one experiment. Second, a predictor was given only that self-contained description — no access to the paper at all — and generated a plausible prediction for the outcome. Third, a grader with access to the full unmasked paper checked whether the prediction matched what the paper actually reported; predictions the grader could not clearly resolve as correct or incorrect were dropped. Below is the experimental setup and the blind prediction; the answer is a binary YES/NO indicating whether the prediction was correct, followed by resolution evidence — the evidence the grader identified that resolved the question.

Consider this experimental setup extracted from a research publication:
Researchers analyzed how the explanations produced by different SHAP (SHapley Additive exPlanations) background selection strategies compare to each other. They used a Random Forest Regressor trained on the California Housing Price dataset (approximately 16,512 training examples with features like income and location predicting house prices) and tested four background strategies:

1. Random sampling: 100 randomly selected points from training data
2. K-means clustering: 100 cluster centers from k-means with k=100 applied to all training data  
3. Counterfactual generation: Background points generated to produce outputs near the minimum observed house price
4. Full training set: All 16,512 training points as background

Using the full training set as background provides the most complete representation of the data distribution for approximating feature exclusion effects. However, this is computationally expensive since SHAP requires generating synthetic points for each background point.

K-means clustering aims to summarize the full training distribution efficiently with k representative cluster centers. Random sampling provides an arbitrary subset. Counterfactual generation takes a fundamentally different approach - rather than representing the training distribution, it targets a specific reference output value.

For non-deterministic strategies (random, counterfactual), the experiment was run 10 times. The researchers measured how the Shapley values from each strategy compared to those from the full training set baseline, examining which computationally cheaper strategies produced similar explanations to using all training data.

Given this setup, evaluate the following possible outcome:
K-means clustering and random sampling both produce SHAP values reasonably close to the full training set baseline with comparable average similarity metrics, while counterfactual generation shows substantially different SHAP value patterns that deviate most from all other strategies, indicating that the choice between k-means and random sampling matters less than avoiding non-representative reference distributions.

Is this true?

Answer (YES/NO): YES